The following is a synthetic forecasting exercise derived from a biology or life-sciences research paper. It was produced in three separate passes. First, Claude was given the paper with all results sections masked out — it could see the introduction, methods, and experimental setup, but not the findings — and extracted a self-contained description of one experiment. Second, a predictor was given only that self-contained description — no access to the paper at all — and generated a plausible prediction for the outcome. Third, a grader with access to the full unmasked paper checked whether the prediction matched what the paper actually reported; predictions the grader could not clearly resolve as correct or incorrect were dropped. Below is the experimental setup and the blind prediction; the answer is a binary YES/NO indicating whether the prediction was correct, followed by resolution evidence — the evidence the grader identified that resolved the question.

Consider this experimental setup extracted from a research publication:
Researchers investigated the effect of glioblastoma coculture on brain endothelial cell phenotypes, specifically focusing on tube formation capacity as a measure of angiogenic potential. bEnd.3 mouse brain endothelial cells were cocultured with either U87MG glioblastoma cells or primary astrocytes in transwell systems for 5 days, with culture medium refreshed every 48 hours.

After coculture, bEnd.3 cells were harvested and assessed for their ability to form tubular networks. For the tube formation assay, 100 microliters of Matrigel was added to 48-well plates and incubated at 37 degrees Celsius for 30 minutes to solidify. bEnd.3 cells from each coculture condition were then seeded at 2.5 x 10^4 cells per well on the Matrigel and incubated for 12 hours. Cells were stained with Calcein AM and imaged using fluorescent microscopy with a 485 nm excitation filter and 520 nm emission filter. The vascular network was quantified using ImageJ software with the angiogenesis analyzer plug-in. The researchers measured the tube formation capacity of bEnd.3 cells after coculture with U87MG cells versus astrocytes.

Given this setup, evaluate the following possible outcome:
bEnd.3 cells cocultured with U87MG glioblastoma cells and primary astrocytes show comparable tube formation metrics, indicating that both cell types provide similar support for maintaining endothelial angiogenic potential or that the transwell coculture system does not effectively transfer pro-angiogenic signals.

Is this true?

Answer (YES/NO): NO